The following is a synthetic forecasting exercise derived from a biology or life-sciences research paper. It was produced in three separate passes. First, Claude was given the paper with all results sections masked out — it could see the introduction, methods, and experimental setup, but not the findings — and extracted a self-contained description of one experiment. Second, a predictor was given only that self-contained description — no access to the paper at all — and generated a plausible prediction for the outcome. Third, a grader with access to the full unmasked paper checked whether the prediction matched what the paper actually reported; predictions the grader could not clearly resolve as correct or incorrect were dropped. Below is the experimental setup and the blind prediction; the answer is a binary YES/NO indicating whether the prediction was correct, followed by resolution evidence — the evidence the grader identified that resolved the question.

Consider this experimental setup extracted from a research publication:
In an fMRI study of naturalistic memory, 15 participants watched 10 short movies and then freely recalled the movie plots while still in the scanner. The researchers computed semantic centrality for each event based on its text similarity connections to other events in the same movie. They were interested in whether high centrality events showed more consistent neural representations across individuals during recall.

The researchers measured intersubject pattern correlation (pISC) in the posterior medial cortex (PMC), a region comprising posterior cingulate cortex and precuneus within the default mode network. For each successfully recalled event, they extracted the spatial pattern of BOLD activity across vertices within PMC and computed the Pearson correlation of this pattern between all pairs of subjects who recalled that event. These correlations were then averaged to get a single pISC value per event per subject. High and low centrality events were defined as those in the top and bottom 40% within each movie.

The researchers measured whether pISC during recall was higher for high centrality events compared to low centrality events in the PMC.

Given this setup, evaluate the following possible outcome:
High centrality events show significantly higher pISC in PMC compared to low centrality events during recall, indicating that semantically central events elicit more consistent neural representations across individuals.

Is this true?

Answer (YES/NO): YES